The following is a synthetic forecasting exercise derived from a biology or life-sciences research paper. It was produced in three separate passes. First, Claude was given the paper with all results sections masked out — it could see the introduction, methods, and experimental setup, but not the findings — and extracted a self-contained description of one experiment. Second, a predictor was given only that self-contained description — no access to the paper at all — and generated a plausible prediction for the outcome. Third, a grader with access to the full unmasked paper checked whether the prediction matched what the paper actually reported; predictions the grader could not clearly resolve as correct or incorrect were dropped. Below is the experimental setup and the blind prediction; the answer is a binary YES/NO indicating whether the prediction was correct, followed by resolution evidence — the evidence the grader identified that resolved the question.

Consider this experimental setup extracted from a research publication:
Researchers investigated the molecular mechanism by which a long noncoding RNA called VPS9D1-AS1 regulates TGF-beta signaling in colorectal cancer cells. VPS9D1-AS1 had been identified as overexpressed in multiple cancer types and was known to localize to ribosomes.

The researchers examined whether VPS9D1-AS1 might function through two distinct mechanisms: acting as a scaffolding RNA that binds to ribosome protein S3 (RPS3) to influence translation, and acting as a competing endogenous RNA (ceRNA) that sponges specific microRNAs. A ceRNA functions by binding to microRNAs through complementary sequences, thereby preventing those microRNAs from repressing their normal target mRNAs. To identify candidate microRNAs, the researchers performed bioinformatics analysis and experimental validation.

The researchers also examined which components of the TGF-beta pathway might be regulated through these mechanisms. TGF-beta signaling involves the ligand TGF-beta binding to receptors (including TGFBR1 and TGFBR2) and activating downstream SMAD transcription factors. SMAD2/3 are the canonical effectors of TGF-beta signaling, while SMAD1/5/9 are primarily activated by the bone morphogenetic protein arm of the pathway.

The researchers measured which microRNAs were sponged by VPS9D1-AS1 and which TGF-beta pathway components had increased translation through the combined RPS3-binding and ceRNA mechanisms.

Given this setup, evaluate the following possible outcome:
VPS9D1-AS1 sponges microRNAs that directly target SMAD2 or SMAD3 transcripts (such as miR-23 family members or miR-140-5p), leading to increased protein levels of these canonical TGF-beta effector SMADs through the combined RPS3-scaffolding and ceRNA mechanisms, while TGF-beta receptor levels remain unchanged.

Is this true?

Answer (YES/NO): NO